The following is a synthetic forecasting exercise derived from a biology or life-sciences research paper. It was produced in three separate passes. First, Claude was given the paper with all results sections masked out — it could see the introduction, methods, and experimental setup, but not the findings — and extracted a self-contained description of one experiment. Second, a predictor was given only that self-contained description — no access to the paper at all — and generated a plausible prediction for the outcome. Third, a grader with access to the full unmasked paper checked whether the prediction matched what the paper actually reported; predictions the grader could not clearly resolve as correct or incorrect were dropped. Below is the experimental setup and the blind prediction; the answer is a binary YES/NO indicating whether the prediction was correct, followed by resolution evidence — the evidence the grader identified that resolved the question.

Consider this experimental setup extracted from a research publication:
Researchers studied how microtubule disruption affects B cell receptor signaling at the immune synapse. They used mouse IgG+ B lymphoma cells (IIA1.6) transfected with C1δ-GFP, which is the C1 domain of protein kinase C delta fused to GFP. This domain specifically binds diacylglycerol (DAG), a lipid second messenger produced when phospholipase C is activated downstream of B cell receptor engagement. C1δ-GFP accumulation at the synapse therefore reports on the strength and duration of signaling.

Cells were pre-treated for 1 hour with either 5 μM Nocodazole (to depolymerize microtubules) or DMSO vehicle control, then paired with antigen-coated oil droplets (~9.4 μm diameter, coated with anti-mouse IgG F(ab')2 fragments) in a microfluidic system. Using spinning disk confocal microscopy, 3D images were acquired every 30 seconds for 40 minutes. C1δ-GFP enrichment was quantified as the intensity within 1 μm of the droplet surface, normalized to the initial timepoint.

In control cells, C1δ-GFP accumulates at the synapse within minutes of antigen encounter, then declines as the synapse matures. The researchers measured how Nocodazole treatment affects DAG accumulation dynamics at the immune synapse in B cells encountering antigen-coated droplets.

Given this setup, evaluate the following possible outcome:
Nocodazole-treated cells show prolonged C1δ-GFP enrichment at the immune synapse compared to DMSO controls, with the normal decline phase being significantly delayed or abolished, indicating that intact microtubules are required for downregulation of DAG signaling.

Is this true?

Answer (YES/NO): NO